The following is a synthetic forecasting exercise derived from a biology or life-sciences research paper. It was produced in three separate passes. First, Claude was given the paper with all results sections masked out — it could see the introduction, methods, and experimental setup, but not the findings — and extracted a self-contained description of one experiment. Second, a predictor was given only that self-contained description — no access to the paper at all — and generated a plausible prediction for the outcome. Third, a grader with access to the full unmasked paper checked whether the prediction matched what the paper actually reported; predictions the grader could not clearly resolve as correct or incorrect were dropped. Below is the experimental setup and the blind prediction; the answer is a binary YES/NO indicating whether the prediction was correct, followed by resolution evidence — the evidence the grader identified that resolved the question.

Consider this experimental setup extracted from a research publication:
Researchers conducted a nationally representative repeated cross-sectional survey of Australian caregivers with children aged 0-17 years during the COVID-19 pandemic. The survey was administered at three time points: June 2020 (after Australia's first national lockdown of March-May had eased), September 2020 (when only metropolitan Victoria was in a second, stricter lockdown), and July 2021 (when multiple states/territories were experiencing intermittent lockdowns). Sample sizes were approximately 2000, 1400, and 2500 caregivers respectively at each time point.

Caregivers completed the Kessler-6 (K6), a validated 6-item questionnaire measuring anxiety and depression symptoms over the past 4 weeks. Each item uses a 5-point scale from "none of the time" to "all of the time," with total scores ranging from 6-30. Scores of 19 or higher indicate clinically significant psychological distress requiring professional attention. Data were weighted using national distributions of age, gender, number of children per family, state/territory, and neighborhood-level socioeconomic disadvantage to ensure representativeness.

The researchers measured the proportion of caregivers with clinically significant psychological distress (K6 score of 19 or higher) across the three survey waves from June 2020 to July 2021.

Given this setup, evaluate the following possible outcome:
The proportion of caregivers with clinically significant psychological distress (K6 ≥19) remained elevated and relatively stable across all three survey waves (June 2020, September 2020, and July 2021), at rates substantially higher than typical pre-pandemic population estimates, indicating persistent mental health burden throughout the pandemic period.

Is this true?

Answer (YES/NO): NO